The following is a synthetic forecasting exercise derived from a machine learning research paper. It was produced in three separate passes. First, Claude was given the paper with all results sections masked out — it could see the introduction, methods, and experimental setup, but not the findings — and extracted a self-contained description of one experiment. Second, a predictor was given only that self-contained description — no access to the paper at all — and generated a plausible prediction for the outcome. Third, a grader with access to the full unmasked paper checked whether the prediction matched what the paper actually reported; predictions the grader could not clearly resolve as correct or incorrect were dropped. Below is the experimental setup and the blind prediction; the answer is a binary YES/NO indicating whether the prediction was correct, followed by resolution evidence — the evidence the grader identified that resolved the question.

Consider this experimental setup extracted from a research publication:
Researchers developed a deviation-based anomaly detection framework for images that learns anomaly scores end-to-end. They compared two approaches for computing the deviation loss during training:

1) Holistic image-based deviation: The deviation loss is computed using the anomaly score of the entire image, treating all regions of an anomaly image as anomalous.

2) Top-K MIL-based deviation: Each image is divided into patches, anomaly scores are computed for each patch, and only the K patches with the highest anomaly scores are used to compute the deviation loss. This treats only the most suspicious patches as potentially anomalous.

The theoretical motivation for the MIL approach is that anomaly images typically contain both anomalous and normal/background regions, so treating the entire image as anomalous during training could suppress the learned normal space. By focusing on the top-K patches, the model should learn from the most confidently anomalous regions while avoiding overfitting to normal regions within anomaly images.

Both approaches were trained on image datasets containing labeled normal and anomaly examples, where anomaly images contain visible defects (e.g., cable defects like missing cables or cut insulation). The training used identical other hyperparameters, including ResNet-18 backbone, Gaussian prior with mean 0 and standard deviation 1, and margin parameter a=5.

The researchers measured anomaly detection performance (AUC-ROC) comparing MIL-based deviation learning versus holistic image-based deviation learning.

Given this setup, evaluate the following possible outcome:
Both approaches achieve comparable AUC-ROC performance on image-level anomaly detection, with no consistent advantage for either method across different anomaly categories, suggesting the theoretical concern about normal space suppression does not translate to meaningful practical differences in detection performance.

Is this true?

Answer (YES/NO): NO